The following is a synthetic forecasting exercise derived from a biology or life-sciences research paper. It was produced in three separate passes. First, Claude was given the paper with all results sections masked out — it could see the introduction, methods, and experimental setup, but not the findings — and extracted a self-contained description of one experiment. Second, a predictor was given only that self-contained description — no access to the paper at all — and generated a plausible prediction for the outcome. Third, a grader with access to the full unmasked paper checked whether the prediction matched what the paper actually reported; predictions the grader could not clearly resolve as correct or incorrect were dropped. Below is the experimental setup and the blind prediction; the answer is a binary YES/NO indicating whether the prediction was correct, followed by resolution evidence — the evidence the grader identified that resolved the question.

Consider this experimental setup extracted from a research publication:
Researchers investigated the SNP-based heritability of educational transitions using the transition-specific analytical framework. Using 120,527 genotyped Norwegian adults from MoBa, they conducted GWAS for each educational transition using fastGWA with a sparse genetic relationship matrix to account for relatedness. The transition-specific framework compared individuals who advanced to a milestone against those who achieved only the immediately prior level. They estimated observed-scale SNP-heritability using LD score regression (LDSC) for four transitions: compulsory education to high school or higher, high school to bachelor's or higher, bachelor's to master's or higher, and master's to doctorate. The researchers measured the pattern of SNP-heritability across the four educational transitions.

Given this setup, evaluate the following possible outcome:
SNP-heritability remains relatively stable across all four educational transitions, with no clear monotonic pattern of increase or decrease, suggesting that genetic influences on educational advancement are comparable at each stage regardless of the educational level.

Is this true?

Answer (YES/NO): NO